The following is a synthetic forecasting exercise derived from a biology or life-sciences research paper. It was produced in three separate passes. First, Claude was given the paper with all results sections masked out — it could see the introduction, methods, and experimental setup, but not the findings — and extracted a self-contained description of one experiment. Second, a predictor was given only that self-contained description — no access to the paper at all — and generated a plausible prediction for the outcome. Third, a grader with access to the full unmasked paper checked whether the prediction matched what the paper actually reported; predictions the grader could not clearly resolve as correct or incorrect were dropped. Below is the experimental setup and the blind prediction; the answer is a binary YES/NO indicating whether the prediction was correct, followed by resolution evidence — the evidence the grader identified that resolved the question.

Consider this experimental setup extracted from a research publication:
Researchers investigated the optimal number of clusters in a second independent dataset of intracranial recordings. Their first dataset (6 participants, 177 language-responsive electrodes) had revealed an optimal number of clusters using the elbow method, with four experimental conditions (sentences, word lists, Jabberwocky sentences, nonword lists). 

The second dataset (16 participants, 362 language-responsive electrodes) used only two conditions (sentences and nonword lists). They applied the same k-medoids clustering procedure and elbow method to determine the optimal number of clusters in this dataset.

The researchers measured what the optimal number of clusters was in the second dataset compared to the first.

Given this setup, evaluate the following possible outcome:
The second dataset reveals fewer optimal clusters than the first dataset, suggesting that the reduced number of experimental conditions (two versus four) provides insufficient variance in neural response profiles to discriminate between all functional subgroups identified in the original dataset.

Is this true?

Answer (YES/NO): YES